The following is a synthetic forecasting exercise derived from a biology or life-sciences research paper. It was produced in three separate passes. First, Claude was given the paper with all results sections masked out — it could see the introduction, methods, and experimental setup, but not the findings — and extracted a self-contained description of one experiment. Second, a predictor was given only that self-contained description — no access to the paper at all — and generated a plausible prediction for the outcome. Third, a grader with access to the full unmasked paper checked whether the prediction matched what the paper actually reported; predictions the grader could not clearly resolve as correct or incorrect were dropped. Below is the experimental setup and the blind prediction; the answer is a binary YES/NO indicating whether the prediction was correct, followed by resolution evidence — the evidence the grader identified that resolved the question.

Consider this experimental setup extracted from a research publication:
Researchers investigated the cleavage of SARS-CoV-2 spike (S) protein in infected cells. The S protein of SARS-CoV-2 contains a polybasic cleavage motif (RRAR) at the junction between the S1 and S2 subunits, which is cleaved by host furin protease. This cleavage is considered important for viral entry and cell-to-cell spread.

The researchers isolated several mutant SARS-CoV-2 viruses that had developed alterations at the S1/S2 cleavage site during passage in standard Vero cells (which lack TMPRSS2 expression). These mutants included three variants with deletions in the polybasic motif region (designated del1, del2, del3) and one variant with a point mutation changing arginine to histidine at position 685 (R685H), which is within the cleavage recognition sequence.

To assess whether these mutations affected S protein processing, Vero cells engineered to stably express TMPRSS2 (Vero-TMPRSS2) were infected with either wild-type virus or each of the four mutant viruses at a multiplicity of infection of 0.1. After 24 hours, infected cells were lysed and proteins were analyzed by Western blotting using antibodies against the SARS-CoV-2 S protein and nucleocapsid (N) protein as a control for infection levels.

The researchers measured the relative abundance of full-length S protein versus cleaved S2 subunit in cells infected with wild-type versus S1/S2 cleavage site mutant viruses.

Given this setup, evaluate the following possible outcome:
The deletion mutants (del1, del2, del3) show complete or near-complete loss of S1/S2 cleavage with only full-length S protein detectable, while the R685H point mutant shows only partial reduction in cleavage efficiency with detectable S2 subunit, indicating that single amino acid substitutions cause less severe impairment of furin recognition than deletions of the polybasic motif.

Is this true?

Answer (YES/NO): NO